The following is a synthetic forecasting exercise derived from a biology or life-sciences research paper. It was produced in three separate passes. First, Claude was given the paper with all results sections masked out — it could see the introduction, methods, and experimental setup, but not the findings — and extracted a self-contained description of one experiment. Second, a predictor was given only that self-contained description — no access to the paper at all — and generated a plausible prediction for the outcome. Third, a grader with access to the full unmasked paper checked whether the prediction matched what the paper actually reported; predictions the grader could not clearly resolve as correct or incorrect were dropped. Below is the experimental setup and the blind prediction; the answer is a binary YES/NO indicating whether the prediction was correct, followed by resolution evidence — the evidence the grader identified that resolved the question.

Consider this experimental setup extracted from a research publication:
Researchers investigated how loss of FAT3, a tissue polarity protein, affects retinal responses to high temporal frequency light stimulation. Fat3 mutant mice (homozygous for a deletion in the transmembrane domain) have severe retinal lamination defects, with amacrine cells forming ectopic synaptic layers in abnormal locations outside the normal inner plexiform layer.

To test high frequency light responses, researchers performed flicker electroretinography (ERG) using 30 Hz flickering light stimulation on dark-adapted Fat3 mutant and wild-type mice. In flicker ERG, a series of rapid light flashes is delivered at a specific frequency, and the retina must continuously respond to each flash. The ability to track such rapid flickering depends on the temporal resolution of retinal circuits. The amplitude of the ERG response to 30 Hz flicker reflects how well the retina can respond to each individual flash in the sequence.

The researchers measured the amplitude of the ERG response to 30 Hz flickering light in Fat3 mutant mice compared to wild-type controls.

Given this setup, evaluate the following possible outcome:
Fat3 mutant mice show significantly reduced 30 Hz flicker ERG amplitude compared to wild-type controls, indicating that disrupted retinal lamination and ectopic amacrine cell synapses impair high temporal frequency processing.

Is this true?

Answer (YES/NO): NO